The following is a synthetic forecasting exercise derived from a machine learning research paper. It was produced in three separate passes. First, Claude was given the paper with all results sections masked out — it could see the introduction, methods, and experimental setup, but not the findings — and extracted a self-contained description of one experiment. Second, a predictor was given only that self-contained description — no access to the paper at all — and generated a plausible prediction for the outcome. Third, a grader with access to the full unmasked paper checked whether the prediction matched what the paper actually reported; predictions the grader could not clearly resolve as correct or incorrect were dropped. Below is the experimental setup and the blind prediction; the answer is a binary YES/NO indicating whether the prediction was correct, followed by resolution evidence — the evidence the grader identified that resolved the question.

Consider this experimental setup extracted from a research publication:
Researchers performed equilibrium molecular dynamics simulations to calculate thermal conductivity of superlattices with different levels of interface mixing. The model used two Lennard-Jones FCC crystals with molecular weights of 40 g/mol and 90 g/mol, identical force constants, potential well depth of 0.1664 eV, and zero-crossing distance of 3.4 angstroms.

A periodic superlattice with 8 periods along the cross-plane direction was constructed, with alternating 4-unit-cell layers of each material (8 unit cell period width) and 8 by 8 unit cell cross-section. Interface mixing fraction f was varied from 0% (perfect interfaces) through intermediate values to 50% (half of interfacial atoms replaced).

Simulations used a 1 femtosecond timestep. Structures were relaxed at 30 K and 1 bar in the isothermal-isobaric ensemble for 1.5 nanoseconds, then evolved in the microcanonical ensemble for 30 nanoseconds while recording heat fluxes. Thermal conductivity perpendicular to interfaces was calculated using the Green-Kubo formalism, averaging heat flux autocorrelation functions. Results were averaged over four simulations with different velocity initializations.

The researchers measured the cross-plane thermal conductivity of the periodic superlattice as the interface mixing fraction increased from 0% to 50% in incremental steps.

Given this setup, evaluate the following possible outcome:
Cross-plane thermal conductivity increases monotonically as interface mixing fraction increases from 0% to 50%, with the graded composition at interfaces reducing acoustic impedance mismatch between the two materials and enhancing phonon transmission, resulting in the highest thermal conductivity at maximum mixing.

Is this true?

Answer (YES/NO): NO